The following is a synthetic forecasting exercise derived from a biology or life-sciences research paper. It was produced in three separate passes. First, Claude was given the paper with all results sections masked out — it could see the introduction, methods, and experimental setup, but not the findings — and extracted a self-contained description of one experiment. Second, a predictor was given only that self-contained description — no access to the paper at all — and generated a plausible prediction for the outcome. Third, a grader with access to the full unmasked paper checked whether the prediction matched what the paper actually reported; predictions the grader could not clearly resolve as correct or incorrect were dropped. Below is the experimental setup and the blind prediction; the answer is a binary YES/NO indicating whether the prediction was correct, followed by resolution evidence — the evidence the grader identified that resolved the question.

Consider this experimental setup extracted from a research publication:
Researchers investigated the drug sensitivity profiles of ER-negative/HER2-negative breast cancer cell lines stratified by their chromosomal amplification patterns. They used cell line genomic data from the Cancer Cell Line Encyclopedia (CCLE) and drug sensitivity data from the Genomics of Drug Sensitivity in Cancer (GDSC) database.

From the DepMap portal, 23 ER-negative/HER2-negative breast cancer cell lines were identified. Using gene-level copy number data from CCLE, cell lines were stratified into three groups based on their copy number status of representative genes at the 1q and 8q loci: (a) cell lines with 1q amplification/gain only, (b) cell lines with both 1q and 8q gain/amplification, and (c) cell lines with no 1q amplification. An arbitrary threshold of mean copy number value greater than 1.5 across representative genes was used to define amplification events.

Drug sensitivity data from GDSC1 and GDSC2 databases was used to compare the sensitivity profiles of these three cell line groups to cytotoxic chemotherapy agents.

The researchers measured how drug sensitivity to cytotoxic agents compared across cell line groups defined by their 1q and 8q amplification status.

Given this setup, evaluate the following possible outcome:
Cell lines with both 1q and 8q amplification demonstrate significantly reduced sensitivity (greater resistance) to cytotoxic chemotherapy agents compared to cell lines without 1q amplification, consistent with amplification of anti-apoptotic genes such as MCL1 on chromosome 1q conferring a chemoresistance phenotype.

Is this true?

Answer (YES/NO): NO